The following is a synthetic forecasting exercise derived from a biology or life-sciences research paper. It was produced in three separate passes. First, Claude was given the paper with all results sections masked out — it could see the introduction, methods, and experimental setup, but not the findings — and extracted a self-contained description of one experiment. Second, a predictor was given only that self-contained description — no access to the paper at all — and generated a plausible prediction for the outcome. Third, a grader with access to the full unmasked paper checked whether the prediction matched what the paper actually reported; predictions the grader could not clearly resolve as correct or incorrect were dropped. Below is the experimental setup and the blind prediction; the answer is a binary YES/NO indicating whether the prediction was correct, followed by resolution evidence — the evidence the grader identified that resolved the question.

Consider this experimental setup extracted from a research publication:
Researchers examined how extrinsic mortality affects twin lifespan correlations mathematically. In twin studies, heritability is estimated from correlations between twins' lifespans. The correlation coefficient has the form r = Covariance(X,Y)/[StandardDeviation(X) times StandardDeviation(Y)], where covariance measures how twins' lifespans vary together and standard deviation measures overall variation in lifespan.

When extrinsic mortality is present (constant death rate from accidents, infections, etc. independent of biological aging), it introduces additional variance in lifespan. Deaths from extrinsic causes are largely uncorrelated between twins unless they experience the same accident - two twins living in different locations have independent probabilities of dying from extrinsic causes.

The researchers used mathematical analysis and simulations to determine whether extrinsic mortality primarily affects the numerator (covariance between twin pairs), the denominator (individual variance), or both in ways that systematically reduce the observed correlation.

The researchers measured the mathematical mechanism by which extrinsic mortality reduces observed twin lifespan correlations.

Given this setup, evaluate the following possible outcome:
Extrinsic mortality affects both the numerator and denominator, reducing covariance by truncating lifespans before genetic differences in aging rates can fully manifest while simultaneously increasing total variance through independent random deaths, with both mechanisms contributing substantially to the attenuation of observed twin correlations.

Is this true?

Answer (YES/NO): YES